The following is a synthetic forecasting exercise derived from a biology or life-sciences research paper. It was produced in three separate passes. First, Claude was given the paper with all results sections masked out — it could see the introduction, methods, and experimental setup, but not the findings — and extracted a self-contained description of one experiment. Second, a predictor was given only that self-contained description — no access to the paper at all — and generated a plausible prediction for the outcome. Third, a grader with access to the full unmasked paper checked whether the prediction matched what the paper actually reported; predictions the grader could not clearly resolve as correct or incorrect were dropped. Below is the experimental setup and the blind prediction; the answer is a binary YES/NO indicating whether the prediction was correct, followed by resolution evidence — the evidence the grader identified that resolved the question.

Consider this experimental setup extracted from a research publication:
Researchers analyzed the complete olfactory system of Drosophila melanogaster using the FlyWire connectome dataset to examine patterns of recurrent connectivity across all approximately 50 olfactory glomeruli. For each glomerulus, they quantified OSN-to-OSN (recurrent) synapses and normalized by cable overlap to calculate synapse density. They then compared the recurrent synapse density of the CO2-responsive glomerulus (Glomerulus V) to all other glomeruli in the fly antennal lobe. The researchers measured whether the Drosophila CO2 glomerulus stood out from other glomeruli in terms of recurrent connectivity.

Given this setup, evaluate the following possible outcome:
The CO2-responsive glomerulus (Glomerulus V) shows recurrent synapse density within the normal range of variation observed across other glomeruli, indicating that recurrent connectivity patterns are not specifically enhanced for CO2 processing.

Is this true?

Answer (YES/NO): YES